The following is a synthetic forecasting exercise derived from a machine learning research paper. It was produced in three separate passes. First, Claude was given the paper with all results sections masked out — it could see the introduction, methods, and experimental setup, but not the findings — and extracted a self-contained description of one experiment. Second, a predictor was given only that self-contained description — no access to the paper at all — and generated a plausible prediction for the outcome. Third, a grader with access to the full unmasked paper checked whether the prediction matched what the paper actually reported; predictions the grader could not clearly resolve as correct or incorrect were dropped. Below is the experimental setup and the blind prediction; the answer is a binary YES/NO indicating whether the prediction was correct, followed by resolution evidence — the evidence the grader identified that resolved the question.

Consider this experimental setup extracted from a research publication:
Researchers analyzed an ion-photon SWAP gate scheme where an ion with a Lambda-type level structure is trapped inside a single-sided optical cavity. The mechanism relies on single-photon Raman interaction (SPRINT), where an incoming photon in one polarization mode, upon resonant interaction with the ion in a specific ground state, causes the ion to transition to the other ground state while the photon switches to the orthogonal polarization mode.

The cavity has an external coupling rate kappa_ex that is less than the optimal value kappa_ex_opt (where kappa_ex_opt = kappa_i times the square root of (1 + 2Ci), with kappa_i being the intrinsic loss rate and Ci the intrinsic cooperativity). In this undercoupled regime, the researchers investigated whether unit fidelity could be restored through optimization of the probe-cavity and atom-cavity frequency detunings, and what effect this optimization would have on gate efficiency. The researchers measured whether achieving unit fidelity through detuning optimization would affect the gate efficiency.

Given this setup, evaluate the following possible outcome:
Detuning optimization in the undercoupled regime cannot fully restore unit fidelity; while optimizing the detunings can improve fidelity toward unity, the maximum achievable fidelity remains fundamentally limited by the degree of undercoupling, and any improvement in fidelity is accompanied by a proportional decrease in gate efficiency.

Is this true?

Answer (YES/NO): NO